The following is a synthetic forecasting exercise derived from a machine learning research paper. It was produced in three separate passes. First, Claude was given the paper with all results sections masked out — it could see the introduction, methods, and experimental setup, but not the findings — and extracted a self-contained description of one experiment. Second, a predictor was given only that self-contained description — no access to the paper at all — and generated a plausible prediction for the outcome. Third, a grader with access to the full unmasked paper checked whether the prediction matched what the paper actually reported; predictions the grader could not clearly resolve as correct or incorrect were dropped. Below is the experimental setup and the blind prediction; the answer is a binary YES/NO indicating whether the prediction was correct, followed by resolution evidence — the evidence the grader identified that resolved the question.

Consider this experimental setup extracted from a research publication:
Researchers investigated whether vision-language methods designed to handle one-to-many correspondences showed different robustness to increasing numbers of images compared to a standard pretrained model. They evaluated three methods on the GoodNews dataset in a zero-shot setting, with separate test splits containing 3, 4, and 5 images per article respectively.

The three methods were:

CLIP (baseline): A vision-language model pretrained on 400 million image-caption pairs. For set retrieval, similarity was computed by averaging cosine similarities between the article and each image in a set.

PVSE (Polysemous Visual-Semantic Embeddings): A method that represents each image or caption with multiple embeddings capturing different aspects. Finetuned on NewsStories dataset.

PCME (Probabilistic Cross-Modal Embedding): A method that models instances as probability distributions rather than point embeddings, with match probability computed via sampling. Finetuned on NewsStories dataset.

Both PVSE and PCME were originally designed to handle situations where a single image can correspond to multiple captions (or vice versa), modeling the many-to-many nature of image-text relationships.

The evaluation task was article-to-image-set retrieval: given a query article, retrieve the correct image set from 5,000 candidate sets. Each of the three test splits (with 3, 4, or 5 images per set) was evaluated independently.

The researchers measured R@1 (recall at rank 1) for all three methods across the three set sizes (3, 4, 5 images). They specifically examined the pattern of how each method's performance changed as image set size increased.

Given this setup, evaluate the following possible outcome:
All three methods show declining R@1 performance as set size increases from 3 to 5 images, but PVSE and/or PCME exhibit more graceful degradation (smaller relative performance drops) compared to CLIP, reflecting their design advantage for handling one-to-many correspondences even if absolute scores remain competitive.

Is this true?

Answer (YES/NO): NO